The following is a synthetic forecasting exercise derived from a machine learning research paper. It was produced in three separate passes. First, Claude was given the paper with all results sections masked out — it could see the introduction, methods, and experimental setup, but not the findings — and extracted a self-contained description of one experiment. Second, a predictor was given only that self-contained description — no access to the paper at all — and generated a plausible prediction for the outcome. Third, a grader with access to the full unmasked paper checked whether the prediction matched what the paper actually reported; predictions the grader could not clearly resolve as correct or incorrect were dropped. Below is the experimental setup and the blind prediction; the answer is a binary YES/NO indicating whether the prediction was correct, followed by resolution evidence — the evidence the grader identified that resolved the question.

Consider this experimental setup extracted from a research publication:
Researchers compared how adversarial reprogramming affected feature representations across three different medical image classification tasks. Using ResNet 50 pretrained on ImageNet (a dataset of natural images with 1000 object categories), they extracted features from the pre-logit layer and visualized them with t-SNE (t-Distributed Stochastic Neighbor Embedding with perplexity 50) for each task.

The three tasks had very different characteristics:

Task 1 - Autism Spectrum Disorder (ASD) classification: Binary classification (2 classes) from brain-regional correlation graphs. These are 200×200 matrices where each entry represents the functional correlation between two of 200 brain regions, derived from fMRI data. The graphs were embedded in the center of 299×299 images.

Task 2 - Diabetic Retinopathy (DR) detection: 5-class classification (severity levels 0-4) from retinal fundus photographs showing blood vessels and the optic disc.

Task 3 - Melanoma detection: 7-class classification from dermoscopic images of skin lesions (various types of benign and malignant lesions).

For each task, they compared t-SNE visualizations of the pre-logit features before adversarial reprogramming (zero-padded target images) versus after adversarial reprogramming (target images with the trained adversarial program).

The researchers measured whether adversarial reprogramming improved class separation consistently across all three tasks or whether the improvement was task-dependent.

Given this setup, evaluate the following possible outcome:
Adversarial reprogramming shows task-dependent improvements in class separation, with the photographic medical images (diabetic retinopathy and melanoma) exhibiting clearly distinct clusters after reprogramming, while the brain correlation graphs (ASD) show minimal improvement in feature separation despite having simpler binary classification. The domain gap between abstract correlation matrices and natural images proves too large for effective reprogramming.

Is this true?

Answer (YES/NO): NO